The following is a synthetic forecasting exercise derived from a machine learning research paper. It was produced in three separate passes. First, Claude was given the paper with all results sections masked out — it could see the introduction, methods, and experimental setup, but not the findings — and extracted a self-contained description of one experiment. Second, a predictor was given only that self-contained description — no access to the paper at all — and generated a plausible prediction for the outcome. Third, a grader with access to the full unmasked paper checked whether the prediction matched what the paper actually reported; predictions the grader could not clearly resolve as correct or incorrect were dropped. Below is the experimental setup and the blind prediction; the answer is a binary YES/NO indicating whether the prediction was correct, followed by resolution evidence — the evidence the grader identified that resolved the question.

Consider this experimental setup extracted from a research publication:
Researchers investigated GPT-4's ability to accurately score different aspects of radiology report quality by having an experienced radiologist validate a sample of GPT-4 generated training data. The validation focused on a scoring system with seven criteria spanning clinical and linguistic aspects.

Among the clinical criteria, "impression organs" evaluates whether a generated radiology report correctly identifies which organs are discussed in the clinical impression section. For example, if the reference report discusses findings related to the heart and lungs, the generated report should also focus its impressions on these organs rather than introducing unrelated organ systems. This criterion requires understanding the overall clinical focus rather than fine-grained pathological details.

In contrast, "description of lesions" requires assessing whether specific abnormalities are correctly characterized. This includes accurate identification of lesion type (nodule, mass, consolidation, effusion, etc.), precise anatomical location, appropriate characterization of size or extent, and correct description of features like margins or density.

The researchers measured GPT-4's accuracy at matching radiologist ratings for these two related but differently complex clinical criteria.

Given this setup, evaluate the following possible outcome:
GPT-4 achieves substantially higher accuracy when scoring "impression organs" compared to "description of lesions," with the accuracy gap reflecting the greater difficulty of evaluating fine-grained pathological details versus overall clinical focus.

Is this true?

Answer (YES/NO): YES